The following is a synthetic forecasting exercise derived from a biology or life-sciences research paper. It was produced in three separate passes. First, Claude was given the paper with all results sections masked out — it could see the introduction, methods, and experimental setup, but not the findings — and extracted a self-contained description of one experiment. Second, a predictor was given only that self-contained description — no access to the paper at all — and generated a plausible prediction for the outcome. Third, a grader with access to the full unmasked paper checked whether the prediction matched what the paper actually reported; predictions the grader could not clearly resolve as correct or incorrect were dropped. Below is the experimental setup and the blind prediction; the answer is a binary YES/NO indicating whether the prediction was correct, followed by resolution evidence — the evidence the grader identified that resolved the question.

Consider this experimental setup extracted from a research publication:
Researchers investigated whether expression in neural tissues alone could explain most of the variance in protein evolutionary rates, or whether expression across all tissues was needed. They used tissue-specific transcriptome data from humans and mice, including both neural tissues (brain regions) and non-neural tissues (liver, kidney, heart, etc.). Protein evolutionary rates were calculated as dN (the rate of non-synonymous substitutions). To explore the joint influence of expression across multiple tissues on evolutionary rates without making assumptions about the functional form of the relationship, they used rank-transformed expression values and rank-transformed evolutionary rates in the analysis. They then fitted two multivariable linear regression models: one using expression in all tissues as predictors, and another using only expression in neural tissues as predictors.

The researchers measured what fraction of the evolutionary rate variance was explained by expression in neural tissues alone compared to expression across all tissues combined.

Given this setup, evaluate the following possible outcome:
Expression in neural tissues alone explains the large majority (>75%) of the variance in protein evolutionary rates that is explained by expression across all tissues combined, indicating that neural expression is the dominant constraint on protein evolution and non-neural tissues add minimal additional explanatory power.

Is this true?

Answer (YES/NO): YES